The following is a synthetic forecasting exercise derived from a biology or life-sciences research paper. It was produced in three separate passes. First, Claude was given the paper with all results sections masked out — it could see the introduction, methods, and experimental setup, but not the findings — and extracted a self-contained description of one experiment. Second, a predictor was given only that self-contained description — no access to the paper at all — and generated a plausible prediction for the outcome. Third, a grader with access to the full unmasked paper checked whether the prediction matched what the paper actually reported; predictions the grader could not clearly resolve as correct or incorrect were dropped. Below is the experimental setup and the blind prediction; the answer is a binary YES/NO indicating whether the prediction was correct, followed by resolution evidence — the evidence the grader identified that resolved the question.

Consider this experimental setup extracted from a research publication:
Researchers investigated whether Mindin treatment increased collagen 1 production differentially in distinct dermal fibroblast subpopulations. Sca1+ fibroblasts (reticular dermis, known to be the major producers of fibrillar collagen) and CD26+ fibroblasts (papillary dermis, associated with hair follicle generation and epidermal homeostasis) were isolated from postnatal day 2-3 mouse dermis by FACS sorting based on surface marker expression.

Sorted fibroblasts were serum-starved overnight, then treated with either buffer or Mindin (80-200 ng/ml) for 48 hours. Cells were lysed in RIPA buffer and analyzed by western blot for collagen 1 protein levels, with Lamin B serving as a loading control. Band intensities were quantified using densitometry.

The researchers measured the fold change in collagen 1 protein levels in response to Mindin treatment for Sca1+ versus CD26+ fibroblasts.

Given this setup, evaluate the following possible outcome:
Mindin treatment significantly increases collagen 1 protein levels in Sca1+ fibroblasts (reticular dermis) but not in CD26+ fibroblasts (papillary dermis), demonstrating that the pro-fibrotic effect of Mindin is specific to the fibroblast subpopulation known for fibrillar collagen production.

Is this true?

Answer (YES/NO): NO